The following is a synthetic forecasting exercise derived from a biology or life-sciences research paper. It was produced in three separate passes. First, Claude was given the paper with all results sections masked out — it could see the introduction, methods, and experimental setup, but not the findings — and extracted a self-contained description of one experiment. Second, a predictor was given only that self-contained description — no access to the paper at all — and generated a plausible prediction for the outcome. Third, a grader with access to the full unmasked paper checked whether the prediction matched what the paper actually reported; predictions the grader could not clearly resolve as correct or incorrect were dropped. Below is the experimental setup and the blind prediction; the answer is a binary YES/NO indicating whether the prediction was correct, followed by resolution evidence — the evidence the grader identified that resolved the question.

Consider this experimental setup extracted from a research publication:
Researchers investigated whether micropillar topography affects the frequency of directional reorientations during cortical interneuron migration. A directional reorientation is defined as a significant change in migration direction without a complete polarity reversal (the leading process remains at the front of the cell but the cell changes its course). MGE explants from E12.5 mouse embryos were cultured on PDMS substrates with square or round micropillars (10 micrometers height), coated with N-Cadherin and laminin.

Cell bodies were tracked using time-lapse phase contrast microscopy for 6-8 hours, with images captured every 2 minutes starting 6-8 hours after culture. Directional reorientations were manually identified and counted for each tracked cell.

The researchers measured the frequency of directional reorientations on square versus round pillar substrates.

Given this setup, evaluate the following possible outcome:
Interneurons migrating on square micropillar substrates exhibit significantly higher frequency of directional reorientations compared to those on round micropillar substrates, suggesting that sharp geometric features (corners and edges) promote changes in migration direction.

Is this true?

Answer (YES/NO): NO